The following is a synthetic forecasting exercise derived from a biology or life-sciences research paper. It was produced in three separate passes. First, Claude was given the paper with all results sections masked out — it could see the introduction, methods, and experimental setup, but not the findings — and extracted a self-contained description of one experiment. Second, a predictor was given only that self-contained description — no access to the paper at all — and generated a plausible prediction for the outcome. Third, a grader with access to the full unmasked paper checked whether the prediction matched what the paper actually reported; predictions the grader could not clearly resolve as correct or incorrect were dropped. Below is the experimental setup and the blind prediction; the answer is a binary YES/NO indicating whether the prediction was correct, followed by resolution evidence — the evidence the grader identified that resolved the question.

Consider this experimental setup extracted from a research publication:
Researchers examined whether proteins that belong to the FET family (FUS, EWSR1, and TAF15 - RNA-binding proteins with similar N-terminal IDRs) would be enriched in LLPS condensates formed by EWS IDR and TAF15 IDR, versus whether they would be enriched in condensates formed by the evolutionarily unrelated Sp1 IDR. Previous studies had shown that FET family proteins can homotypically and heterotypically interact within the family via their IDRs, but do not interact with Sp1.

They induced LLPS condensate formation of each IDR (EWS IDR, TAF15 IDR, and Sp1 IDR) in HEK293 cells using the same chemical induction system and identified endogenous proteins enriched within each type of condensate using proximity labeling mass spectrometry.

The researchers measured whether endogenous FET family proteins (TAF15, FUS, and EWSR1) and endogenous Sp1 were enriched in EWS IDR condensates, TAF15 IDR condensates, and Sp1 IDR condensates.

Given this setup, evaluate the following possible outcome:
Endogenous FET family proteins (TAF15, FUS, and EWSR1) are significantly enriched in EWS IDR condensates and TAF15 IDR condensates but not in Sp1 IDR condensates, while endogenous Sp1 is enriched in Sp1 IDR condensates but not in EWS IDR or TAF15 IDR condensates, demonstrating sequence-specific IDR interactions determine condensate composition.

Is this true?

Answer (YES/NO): YES